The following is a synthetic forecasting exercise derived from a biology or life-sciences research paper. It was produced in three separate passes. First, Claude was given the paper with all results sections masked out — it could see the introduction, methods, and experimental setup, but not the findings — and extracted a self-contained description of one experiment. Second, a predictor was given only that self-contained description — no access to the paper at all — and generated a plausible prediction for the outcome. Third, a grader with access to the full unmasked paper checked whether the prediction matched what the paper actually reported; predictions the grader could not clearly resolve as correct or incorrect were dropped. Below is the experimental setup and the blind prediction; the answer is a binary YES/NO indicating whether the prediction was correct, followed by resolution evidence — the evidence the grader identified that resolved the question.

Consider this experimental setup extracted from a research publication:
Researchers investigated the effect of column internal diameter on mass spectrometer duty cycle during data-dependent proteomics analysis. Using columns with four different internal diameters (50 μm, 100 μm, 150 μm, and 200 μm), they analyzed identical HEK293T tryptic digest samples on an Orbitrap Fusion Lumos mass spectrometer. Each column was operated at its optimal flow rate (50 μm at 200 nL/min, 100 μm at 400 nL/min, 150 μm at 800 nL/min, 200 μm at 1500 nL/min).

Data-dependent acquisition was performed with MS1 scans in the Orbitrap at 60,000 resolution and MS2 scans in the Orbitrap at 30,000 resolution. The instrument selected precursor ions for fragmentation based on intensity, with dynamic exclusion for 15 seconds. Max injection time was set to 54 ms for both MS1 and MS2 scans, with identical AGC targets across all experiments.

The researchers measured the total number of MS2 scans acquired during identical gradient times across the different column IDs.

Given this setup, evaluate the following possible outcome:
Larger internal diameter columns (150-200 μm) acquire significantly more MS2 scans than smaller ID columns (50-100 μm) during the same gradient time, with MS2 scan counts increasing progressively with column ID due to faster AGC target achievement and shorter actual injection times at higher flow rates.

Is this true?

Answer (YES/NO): NO